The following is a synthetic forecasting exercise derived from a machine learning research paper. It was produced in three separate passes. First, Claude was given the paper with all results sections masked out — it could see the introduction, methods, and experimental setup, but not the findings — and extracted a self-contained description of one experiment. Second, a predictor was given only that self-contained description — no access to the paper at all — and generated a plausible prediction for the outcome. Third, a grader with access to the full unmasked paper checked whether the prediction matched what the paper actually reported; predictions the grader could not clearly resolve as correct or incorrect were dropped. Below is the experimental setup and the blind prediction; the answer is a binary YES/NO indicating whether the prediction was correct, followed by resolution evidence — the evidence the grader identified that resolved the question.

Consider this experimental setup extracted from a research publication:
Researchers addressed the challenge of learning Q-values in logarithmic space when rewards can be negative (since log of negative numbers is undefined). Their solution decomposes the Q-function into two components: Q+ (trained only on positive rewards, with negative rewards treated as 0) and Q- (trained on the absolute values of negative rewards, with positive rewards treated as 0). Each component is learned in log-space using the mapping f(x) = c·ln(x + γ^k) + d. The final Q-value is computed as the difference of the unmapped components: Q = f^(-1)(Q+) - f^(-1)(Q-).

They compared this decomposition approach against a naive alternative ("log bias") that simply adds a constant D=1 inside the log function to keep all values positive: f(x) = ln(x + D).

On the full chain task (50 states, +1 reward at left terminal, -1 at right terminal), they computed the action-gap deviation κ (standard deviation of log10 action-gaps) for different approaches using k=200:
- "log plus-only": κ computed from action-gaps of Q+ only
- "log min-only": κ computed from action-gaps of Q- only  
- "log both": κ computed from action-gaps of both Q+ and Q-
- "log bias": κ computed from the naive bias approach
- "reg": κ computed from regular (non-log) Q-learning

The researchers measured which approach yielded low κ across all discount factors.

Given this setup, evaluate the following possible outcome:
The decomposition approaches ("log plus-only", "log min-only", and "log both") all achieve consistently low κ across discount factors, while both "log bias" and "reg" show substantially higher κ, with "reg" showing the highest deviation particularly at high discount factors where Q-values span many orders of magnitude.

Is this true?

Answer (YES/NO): NO